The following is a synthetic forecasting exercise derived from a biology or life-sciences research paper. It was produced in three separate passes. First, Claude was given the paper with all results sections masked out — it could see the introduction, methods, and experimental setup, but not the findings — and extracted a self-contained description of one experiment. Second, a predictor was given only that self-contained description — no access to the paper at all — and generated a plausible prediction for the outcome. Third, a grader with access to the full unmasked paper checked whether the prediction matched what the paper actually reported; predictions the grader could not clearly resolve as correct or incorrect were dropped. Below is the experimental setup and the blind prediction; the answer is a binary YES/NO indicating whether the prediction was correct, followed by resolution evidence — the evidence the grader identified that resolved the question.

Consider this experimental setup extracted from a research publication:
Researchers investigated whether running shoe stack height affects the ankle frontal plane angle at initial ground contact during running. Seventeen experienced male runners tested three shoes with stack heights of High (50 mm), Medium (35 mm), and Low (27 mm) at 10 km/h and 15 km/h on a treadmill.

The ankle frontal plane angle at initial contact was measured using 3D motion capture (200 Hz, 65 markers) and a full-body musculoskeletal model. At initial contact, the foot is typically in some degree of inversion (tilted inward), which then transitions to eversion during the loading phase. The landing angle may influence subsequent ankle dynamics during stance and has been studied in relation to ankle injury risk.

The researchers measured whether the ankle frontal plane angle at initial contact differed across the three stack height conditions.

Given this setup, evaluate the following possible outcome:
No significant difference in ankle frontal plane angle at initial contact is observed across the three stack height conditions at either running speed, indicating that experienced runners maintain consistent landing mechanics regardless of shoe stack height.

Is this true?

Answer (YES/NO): YES